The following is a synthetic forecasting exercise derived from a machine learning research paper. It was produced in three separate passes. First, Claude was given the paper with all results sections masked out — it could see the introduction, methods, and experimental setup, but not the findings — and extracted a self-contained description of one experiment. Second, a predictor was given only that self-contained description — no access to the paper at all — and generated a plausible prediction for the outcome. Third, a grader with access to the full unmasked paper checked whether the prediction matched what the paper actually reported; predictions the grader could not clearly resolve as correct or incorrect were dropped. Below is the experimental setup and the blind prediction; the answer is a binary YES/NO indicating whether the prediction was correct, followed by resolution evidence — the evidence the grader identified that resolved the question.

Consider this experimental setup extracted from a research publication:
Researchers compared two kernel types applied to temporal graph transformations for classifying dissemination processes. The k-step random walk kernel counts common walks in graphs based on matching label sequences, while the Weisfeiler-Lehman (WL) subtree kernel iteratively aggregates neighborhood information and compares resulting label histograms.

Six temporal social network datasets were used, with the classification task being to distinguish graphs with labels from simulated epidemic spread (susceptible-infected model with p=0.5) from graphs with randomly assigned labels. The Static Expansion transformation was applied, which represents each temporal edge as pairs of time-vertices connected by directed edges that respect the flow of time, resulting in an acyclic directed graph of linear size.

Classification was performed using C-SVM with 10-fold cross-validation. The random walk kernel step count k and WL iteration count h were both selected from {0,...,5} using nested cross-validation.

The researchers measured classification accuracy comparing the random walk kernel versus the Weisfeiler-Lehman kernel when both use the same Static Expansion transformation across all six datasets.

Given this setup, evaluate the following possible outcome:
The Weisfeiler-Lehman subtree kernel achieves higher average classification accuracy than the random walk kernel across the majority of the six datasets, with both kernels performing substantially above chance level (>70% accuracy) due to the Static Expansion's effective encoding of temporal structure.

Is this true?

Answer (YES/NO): NO